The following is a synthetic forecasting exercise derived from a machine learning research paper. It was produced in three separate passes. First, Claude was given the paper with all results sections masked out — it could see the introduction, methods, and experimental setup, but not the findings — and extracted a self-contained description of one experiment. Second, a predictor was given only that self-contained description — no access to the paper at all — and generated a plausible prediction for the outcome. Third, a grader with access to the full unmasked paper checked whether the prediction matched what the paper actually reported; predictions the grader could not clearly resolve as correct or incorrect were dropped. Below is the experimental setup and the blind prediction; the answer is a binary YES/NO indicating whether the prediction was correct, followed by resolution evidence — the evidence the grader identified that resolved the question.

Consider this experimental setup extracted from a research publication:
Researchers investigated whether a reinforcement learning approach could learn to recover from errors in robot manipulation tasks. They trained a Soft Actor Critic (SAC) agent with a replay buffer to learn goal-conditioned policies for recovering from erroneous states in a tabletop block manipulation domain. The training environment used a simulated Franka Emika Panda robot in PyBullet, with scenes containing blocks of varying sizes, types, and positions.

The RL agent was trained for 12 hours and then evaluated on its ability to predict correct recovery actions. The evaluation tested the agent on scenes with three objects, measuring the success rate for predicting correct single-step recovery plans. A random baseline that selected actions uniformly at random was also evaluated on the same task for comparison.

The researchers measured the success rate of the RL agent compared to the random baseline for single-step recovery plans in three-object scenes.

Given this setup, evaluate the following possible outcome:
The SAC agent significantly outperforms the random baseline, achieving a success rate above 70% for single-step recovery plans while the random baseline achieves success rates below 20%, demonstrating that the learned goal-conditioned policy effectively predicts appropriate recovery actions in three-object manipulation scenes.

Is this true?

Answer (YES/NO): NO